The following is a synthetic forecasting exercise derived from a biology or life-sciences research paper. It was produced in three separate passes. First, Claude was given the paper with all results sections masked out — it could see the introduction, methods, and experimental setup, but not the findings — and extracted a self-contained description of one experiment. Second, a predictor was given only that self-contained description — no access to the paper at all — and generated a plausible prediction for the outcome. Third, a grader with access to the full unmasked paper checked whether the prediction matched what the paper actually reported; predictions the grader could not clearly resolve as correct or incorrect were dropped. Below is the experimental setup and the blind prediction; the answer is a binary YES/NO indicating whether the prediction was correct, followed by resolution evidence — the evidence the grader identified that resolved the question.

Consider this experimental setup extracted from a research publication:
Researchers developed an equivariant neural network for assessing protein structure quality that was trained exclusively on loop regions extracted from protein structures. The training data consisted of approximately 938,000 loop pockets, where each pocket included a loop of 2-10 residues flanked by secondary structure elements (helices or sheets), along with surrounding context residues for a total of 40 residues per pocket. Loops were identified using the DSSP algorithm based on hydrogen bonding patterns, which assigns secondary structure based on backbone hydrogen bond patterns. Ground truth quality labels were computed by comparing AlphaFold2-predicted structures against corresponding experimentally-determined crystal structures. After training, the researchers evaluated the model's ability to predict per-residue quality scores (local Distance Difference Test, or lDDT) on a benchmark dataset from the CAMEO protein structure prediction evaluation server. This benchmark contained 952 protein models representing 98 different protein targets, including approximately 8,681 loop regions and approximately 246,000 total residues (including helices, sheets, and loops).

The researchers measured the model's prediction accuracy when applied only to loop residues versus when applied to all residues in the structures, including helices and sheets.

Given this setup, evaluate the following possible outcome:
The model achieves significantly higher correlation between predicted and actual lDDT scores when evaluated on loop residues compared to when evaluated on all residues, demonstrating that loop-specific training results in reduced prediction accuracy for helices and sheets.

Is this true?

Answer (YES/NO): NO